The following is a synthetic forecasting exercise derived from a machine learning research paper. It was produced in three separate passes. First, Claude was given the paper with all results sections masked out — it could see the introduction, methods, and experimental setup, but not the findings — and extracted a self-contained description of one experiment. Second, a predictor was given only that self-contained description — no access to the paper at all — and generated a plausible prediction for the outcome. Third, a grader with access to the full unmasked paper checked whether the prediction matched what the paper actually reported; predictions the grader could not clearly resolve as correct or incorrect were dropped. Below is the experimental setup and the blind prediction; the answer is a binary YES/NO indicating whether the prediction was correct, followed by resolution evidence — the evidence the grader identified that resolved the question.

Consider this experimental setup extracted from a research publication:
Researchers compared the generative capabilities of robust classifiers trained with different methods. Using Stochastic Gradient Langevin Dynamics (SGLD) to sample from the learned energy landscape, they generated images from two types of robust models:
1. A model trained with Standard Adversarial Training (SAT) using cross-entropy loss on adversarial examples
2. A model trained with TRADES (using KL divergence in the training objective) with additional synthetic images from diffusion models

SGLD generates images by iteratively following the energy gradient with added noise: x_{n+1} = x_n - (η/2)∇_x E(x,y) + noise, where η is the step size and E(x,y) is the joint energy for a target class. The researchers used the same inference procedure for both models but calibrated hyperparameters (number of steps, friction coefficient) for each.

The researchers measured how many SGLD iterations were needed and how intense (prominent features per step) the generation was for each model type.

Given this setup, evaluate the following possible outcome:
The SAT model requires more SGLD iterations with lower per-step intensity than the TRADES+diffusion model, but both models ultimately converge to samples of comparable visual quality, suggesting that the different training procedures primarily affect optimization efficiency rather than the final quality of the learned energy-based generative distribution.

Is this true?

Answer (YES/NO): NO